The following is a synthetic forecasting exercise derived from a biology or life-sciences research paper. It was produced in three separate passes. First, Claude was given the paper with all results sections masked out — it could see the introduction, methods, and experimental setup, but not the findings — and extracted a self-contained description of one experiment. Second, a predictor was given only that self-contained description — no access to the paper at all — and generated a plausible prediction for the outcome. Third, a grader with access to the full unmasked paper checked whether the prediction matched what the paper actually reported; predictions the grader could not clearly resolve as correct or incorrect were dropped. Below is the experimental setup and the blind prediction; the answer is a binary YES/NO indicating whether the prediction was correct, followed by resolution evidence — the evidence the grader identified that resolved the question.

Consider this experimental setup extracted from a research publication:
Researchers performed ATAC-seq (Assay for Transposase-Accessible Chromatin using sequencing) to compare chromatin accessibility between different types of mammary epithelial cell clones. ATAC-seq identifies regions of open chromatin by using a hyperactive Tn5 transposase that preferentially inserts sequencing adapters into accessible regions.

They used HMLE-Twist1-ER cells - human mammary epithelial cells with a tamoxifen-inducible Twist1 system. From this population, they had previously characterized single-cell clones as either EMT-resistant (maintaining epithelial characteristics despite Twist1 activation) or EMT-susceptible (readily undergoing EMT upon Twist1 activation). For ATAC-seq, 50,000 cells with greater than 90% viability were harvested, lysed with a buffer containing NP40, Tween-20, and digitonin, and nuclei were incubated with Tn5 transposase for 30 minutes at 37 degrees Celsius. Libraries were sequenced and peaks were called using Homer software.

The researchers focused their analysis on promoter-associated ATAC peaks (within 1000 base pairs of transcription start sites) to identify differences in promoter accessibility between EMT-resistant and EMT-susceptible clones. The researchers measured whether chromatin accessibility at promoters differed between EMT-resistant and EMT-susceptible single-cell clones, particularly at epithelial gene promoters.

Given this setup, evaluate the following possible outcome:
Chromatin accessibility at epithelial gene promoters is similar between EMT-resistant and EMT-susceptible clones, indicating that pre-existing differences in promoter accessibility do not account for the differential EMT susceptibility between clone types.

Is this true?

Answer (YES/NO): YES